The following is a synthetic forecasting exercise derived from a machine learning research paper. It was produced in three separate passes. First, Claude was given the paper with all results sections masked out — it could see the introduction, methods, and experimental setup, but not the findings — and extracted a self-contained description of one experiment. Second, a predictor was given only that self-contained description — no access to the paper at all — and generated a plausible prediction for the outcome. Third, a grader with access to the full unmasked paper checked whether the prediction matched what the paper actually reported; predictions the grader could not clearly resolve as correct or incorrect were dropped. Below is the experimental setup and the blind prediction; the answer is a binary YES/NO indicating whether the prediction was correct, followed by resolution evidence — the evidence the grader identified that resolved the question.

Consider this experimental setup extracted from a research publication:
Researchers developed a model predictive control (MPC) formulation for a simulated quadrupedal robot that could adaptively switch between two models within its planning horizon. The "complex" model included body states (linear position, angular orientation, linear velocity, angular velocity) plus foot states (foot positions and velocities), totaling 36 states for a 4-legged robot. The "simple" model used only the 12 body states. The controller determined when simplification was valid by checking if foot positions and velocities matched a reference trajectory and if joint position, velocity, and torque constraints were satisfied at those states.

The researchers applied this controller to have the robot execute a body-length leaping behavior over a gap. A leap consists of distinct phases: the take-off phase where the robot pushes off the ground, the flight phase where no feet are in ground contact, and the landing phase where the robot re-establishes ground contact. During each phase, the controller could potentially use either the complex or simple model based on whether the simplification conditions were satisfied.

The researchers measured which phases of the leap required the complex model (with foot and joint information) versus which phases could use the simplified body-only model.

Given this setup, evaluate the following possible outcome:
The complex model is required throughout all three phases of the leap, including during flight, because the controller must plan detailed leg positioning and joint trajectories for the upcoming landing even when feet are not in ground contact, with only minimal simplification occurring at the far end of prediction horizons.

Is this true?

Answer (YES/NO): NO